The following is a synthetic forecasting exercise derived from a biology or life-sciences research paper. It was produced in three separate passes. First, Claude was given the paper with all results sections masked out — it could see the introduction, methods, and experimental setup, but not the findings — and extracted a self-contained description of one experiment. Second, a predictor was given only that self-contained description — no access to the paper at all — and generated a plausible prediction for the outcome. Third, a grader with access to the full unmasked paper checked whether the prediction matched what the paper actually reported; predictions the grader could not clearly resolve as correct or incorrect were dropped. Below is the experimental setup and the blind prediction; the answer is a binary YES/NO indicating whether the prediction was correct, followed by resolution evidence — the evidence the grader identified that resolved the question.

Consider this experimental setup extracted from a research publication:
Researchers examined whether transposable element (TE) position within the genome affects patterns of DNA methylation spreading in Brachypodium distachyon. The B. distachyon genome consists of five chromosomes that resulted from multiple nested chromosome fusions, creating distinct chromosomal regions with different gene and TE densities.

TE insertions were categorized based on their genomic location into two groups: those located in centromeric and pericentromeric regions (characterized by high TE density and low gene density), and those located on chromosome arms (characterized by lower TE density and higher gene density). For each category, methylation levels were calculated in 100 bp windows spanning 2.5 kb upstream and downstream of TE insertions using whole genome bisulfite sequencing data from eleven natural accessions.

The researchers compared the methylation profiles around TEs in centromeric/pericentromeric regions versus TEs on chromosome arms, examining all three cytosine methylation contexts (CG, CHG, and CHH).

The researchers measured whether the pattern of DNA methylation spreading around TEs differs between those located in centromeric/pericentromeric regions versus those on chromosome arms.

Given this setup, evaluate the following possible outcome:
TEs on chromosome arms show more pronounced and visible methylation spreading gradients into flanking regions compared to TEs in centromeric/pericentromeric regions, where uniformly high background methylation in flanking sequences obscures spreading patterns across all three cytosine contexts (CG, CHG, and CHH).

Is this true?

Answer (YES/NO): NO